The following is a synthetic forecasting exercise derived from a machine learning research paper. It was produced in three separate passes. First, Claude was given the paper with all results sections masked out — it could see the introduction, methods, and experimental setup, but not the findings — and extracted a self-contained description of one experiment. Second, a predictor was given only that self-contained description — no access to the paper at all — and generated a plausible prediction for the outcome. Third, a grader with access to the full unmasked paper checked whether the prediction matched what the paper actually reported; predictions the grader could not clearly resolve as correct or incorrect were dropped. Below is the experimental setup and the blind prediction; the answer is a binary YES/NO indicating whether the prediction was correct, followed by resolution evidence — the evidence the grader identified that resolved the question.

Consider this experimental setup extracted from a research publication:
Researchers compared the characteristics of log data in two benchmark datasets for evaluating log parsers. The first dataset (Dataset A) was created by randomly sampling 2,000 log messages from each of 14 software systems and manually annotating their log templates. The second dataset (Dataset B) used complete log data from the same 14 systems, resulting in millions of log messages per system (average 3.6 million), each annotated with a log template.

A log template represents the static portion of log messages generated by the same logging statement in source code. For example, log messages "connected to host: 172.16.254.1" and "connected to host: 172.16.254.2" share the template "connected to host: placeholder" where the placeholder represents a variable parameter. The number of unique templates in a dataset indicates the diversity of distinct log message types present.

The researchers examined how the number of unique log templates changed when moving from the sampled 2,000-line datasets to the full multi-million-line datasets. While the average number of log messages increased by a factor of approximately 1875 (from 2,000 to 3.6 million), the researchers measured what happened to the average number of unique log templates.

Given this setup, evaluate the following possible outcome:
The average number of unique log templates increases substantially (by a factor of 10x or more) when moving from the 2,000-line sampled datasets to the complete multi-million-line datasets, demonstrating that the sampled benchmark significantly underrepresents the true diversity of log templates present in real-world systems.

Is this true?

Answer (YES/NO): NO